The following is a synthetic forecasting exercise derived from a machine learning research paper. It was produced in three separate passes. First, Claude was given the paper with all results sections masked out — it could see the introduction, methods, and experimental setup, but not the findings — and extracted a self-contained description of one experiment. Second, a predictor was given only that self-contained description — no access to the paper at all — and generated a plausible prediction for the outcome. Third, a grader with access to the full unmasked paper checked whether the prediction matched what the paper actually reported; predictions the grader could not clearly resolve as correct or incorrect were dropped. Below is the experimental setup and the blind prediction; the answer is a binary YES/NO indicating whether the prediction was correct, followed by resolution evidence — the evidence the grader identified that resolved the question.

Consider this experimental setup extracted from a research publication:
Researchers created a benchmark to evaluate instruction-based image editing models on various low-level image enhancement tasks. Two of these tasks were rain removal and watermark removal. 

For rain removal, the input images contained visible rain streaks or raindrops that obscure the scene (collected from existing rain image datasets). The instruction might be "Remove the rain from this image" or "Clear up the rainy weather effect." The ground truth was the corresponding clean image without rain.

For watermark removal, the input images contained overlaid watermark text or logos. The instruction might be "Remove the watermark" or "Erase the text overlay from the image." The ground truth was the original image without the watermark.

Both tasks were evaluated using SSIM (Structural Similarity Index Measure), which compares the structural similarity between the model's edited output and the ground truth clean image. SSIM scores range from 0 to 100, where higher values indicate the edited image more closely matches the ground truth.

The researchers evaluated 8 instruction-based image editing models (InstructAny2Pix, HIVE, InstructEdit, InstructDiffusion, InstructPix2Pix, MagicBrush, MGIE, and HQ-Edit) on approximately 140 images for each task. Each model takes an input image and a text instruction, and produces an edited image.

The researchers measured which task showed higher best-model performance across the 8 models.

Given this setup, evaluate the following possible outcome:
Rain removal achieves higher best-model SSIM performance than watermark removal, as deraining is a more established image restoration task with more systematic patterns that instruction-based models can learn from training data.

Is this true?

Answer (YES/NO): NO